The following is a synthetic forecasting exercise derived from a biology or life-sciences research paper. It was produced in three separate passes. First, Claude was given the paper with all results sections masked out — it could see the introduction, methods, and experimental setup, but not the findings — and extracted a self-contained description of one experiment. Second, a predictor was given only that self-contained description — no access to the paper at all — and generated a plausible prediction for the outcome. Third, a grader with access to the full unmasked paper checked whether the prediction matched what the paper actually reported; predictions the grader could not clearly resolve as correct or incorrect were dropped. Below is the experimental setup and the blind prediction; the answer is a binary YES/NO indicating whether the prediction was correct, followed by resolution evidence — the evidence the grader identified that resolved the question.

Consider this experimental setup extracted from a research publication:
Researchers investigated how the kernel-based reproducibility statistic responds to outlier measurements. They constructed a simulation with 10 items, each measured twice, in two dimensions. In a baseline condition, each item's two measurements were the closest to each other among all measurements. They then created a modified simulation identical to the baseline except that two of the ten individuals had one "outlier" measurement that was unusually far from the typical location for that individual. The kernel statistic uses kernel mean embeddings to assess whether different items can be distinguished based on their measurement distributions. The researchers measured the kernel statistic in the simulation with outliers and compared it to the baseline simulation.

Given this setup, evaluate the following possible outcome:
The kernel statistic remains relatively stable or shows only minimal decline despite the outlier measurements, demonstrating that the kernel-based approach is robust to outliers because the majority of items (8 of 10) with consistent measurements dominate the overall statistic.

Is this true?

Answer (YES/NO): NO